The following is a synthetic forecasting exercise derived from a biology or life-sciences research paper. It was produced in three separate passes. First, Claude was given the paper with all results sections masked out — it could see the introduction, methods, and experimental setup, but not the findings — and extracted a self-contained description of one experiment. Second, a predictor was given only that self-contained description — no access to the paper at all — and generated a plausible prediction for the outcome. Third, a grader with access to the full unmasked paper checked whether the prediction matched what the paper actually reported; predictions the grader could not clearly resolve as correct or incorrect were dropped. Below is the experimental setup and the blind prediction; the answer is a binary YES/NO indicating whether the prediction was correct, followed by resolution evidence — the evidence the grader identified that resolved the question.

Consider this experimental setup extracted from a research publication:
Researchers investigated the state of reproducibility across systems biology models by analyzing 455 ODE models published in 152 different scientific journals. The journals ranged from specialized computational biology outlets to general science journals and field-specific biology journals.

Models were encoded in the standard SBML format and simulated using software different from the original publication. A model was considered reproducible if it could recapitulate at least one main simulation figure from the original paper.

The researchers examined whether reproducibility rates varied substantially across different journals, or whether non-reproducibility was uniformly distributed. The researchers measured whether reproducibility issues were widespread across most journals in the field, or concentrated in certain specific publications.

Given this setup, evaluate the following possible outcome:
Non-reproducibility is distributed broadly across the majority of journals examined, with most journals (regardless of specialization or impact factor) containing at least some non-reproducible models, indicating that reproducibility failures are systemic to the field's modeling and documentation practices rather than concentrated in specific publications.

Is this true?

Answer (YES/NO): YES